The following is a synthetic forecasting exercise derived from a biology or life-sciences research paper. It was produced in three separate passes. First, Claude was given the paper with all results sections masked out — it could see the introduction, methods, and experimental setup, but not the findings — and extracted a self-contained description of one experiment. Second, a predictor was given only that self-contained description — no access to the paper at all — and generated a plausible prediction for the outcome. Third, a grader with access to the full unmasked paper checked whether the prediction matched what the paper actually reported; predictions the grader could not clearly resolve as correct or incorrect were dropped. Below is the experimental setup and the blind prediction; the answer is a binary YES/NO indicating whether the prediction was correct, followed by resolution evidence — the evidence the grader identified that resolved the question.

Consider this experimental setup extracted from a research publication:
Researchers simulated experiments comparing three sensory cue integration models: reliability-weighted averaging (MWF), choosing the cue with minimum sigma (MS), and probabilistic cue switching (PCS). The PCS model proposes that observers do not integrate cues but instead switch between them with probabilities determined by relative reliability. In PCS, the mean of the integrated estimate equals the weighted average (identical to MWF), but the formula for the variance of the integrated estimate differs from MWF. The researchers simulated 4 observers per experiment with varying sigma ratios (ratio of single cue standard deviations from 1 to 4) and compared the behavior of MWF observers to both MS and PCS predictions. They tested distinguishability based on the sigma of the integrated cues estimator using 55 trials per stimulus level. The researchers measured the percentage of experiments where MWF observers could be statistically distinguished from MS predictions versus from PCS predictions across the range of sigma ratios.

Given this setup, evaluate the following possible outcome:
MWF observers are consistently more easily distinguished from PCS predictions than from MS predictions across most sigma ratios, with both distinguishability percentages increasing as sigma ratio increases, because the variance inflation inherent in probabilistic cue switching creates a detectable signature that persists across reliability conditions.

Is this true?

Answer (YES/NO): NO